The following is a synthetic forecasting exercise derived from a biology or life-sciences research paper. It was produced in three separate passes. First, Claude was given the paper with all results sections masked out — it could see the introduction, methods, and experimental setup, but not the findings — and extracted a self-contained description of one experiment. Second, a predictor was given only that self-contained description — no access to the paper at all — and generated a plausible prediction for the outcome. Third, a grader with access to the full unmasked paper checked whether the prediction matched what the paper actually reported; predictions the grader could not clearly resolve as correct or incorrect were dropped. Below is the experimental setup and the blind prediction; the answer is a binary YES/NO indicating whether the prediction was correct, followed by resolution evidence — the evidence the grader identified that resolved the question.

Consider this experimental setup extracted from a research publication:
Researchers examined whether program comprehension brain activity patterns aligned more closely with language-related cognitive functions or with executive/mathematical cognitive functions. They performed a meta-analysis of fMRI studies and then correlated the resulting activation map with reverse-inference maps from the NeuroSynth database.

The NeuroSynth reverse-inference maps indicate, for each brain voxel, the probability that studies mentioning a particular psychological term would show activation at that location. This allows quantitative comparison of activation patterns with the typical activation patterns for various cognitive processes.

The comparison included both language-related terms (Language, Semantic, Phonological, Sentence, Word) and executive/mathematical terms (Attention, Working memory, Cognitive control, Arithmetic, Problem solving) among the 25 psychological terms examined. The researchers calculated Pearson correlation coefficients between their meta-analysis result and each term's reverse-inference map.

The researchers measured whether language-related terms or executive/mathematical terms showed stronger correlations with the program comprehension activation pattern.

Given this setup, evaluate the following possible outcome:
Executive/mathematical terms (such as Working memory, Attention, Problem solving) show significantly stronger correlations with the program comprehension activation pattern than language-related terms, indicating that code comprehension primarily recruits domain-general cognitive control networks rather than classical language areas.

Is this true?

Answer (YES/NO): NO